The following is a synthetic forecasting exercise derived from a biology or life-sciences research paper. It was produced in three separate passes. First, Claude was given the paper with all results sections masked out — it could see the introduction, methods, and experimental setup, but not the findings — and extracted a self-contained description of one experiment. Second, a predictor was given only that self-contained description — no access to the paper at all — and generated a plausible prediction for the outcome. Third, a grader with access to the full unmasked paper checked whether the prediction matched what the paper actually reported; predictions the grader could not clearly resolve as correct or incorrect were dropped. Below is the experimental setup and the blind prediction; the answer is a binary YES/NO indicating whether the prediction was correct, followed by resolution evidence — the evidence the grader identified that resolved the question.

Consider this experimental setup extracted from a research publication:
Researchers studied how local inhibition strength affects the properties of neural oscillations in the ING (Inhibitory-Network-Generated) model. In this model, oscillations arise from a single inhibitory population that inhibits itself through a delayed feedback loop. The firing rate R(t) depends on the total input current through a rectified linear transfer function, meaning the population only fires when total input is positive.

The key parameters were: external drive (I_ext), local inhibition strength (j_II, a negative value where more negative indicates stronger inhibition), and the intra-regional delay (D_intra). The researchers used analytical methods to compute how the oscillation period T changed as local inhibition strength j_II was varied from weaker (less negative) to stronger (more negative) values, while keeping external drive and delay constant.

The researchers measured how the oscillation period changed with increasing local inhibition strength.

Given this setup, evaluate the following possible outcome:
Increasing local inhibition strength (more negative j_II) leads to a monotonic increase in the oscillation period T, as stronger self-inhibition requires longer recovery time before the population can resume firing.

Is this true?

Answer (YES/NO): YES